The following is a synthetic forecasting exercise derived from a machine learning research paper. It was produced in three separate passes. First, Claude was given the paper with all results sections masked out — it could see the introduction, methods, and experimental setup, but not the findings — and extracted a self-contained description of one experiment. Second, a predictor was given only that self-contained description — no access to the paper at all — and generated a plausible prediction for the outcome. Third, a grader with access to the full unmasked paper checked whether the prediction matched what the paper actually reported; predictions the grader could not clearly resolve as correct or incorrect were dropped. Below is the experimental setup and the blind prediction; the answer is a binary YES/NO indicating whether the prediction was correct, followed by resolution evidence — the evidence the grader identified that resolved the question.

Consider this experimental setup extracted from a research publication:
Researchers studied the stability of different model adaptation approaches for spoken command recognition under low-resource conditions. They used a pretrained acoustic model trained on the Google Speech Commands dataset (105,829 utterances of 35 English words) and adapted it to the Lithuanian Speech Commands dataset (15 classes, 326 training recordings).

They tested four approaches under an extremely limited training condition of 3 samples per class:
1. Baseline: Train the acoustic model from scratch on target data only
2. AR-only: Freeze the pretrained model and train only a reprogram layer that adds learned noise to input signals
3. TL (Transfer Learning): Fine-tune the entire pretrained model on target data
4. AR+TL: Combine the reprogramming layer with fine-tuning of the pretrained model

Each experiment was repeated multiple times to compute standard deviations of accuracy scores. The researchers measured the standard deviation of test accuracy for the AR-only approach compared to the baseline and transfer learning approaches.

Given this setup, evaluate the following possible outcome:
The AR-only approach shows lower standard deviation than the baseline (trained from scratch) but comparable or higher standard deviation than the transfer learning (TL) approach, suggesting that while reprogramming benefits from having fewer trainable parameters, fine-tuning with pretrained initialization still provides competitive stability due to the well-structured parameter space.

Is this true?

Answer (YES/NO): NO